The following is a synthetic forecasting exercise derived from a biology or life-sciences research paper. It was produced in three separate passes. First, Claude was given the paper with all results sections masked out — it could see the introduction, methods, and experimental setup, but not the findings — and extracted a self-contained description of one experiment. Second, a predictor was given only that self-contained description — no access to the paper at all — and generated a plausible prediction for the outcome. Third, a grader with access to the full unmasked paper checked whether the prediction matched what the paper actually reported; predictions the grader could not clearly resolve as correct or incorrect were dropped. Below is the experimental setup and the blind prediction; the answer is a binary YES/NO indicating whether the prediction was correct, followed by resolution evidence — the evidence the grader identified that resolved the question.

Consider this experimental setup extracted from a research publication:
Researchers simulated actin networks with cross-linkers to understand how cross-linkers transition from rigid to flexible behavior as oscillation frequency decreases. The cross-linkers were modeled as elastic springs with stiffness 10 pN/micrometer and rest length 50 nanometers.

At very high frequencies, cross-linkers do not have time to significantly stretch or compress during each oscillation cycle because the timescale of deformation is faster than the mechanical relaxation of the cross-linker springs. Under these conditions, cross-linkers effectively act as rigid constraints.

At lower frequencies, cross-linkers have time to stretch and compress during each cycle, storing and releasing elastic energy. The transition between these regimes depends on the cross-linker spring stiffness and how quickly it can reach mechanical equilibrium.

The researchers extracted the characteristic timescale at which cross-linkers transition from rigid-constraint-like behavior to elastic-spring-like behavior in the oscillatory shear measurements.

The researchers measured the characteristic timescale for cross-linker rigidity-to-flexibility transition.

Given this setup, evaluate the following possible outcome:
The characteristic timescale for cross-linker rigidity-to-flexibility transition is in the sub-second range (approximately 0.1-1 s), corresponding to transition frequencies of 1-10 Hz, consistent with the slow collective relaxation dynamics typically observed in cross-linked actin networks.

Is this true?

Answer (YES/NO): NO